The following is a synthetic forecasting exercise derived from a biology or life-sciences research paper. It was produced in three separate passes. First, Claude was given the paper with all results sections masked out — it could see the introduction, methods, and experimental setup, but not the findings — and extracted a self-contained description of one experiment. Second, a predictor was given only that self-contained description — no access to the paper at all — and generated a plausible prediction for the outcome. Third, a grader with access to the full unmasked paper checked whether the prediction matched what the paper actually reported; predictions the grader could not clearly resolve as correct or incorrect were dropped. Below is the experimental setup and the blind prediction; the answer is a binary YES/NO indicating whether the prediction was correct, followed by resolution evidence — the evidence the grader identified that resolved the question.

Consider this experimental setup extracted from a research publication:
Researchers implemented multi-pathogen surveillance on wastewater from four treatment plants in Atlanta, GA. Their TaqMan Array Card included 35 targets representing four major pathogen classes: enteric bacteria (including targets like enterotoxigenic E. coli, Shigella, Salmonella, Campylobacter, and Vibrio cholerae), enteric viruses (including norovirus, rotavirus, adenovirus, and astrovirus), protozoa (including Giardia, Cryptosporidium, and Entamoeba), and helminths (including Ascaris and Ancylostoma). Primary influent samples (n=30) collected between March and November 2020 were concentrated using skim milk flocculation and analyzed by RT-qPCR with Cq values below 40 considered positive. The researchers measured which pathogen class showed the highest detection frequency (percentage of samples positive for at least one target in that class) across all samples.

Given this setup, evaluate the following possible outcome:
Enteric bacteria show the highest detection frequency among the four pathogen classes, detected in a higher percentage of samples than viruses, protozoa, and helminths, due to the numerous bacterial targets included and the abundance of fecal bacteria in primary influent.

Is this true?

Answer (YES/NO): NO